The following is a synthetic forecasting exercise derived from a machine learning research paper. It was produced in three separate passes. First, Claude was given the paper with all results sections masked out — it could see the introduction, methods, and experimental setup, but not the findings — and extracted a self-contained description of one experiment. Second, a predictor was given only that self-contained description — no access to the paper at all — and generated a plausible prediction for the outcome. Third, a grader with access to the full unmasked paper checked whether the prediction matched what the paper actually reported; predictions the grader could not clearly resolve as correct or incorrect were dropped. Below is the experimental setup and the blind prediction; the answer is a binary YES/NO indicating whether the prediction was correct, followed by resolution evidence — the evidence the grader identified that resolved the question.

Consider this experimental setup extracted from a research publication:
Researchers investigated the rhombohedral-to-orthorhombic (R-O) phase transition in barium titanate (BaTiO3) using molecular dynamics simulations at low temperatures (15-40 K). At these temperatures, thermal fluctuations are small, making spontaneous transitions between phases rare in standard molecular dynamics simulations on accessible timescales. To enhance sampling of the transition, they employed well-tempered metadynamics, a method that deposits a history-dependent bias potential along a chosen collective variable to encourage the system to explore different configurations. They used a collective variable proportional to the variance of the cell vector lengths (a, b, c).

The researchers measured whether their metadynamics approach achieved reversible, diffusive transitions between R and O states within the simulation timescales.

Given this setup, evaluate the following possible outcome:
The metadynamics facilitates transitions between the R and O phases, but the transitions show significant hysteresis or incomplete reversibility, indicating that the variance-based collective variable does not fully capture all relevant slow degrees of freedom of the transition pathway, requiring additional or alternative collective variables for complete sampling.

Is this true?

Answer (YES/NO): YES